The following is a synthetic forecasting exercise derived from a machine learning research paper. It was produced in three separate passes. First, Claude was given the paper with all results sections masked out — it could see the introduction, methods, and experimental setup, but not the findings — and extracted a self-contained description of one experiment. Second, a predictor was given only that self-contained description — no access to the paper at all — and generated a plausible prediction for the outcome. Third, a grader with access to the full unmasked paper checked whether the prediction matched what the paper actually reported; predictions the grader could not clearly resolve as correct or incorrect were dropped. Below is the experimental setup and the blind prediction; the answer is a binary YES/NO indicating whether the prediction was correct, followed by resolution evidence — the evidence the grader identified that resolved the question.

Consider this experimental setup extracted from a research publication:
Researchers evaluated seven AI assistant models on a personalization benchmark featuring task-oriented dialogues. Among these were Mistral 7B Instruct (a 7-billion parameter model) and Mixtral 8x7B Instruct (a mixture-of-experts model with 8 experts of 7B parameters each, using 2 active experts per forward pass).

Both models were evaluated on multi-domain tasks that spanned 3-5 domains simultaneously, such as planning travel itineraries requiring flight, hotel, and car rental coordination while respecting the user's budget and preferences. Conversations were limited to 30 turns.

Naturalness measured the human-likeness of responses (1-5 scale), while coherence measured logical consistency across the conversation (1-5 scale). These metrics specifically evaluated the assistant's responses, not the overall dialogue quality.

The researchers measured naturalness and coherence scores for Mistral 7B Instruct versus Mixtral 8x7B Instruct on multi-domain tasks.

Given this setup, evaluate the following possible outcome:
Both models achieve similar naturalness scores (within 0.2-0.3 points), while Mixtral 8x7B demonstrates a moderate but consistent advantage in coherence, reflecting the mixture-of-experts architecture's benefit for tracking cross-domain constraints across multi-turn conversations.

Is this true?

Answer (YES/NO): NO